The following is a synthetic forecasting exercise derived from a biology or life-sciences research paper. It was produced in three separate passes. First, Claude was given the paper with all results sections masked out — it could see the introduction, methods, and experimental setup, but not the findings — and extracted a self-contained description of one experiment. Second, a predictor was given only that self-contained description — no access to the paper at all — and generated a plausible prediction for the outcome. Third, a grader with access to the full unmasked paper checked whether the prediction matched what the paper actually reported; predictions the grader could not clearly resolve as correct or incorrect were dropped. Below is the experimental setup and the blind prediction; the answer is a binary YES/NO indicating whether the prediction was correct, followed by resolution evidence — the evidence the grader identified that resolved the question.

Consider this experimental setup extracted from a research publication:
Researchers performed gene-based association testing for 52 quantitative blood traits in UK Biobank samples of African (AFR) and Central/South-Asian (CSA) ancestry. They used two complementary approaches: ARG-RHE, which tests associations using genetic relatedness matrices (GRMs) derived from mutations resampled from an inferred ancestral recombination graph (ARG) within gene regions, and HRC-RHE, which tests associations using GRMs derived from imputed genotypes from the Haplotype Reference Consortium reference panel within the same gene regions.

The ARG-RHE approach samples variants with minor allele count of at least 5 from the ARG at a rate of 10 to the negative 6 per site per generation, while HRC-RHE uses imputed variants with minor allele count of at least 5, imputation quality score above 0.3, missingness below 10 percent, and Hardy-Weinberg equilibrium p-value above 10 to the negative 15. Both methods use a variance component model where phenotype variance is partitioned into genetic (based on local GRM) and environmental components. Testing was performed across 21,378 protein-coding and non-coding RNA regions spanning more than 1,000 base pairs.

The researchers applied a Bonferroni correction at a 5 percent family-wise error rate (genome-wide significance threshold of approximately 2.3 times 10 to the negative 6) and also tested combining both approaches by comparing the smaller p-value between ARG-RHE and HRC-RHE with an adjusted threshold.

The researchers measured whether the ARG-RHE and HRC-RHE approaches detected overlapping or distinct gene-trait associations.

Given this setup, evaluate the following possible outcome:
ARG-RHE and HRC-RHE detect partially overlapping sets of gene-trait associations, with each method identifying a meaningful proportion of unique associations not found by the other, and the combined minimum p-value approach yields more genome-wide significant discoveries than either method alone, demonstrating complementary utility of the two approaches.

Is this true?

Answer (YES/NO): YES